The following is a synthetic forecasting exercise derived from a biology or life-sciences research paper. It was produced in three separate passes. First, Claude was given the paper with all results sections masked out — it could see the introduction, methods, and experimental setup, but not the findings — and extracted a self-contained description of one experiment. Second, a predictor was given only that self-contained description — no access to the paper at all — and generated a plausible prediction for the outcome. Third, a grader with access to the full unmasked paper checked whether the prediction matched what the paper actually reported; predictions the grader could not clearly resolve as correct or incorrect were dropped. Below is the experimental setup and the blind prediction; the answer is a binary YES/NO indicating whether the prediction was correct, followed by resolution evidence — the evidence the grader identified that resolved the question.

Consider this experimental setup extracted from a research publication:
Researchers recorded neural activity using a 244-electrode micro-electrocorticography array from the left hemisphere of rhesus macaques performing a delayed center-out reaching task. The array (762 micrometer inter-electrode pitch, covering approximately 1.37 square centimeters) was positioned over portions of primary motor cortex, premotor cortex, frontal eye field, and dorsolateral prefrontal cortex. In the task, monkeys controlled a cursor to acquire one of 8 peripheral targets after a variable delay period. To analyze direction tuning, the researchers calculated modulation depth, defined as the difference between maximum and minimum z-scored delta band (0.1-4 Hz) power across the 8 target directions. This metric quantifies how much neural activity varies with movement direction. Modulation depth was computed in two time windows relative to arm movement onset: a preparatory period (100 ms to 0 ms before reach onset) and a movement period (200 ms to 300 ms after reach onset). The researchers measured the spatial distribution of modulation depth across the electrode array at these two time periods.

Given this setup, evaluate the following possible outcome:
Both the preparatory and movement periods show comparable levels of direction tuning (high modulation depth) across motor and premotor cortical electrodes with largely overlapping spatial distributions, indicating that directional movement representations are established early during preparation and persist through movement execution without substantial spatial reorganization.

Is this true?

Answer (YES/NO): NO